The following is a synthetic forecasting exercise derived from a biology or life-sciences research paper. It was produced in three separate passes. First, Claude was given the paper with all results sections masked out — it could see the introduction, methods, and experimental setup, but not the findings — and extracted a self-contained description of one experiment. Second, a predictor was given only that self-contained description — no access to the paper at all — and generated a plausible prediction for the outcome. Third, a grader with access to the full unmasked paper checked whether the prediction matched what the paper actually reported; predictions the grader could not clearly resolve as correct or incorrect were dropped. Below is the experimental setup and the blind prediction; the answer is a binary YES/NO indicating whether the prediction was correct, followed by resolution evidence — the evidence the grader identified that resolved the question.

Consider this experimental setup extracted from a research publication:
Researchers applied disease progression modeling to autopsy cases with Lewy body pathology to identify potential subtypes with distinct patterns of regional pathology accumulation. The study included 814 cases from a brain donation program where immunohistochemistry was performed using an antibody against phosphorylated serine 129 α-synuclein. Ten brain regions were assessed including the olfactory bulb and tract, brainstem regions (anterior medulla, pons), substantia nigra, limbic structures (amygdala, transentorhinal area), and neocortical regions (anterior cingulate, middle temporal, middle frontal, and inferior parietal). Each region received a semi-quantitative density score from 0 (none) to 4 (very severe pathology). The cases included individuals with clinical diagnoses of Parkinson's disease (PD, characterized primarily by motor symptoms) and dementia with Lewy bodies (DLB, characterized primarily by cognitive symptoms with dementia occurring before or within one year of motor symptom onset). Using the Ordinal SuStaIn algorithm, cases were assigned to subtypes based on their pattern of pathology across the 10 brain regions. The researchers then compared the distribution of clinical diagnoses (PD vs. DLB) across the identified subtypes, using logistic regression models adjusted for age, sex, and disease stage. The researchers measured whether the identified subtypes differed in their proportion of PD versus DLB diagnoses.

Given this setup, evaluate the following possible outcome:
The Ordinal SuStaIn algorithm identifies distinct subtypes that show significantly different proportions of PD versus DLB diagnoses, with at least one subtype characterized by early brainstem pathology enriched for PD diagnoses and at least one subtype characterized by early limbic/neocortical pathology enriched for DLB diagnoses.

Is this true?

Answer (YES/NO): NO